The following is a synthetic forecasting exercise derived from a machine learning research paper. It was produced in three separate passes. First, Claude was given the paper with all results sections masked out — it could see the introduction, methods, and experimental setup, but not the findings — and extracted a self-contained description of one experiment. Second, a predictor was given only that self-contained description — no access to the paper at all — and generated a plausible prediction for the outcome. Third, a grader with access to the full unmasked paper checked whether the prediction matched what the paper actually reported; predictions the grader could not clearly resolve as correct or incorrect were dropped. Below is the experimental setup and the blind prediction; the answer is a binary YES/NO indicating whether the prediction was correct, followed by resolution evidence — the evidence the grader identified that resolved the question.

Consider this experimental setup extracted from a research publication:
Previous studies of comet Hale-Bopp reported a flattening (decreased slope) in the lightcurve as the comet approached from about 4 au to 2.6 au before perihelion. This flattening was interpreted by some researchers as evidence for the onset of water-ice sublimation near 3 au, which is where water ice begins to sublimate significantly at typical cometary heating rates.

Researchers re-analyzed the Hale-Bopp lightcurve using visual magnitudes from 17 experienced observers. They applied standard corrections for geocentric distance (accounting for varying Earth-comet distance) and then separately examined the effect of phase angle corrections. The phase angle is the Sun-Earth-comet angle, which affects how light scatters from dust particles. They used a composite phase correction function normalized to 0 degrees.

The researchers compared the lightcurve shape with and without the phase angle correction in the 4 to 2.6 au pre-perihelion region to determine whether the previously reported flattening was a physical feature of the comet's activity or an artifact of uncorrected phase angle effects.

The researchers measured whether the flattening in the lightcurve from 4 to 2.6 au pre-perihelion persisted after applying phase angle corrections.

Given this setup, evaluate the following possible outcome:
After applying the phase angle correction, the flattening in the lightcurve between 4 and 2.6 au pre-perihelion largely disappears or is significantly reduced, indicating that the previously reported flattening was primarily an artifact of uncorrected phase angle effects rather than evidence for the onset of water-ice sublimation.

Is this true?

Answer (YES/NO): YES